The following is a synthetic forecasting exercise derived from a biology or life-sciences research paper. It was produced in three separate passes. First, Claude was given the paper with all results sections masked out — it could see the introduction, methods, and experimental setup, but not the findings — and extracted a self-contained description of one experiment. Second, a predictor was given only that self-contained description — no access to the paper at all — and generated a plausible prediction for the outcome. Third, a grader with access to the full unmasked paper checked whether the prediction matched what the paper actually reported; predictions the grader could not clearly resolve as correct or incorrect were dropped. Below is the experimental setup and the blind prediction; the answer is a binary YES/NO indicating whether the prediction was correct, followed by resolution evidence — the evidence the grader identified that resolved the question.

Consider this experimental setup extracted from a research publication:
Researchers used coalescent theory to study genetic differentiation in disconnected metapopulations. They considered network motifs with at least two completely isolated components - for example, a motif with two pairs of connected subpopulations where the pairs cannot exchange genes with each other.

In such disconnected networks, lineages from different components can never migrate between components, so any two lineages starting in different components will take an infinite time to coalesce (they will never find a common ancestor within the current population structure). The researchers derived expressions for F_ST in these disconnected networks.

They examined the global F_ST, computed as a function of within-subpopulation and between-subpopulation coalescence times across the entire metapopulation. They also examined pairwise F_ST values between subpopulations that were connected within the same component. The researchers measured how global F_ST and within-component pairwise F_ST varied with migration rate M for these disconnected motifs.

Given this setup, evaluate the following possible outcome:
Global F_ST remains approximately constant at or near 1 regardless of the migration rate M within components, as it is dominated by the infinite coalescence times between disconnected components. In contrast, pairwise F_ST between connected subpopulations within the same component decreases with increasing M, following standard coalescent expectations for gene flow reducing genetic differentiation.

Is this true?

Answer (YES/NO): YES